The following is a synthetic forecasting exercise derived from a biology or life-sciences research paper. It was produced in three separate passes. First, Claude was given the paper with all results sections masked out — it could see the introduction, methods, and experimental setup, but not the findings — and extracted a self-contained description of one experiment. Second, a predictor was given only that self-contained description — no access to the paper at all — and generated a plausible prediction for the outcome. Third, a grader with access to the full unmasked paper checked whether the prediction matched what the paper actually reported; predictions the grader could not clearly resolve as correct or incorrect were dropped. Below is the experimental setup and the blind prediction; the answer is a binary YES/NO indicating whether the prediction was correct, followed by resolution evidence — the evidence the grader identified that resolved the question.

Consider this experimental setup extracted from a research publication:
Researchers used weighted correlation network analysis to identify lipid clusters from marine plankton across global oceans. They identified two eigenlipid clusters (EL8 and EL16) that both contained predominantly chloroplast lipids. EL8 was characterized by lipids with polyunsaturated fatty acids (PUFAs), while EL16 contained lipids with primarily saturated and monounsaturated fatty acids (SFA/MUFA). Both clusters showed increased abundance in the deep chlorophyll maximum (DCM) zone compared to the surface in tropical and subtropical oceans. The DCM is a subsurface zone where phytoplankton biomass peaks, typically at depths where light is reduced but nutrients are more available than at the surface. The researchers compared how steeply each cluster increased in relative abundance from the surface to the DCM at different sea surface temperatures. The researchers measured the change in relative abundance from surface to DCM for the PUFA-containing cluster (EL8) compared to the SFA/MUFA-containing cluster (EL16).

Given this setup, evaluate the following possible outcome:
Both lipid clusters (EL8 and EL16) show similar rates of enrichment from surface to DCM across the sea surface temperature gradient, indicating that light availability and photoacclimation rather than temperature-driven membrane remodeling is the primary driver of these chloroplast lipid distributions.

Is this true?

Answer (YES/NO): NO